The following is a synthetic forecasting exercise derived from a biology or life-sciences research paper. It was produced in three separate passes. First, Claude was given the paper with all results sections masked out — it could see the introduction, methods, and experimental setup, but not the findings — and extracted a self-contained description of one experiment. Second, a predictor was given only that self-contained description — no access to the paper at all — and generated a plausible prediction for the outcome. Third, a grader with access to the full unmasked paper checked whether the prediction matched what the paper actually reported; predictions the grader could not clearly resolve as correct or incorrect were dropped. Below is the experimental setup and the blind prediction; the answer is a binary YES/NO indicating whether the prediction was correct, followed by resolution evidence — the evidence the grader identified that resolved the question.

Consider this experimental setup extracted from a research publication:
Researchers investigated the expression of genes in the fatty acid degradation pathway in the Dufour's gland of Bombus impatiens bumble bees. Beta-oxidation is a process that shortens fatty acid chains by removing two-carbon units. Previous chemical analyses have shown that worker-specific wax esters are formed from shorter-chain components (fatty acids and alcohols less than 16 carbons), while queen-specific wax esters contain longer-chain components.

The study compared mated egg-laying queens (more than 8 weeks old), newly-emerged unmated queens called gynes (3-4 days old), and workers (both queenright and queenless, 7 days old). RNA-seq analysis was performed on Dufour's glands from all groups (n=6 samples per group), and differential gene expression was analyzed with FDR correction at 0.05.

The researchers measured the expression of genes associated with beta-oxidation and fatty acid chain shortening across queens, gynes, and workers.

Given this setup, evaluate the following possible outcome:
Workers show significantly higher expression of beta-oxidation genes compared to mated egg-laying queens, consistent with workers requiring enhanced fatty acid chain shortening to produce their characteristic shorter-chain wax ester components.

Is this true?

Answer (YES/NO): NO